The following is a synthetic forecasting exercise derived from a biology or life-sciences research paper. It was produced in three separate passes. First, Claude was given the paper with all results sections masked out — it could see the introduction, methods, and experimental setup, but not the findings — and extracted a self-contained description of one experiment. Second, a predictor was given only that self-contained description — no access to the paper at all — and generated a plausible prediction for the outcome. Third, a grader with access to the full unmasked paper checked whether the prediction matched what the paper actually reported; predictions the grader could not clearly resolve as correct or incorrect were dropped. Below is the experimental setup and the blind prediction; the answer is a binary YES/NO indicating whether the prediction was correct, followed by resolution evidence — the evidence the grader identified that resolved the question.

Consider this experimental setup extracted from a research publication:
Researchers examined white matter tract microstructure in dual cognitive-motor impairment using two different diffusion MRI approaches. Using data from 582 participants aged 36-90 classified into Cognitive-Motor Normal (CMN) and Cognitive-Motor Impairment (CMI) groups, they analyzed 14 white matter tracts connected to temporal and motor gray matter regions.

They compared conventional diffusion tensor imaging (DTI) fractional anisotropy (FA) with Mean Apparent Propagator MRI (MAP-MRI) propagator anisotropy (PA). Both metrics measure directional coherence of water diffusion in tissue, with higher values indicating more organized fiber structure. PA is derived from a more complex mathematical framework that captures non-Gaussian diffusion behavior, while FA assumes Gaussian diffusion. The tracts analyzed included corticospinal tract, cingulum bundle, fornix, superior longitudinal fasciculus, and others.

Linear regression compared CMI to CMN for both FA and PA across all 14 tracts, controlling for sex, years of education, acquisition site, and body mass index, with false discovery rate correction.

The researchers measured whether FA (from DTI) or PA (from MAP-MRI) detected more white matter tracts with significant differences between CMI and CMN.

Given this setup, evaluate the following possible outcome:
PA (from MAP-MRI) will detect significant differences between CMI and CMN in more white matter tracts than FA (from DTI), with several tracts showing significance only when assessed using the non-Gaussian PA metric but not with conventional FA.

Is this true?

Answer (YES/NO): NO